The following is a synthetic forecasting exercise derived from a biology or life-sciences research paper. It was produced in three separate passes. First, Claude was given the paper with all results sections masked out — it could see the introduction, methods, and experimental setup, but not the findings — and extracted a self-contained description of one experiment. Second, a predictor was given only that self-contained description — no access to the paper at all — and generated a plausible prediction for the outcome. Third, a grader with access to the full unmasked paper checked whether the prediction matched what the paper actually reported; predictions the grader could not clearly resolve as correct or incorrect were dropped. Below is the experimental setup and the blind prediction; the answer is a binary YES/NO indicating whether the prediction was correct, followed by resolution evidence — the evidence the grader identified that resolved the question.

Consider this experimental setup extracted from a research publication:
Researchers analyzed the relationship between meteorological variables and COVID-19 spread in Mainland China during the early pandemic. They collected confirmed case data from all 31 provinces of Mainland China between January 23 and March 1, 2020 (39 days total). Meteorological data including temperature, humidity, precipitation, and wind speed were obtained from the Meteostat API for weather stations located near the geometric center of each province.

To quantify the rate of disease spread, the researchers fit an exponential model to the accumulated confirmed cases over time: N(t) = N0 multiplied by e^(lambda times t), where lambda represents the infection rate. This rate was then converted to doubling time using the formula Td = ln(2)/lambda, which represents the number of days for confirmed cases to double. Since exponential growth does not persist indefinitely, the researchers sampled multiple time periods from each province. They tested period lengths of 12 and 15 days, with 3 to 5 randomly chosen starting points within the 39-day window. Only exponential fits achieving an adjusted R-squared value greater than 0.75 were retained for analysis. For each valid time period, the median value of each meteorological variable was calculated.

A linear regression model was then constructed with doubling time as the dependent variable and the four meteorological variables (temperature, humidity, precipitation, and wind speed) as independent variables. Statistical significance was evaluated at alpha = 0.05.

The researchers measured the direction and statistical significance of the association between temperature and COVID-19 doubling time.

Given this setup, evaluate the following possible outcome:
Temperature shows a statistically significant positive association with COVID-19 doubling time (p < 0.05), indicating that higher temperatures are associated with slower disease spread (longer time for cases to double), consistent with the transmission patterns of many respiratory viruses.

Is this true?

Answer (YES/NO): YES